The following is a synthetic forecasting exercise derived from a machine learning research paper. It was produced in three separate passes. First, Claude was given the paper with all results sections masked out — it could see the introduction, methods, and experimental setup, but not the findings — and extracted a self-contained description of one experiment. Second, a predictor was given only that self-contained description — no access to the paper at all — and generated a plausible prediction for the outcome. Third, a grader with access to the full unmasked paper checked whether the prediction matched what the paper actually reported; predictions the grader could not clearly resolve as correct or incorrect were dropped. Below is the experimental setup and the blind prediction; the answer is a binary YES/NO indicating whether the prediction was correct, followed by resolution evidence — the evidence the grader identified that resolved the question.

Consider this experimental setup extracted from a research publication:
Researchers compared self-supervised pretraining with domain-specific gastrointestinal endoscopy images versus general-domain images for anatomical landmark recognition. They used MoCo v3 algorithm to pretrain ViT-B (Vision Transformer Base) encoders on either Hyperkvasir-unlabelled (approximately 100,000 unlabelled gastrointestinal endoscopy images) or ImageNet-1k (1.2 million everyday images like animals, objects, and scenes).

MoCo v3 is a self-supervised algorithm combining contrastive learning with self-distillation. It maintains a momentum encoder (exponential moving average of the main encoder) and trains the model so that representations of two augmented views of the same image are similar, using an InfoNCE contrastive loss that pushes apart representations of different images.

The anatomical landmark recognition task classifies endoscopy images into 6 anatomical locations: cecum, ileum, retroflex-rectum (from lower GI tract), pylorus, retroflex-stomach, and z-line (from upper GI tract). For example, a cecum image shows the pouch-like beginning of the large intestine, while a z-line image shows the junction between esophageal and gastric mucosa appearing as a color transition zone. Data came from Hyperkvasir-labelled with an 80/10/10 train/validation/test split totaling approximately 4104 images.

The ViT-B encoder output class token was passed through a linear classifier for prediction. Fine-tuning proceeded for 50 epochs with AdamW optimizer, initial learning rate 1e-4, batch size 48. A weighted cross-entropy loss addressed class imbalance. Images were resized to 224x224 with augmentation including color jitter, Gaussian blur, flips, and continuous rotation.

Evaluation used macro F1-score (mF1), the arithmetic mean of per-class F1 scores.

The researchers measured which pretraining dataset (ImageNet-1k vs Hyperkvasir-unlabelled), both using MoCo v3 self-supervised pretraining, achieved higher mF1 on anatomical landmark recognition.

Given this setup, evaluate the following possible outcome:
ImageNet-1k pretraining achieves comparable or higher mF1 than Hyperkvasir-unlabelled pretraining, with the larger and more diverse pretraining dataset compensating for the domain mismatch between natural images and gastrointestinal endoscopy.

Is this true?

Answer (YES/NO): YES